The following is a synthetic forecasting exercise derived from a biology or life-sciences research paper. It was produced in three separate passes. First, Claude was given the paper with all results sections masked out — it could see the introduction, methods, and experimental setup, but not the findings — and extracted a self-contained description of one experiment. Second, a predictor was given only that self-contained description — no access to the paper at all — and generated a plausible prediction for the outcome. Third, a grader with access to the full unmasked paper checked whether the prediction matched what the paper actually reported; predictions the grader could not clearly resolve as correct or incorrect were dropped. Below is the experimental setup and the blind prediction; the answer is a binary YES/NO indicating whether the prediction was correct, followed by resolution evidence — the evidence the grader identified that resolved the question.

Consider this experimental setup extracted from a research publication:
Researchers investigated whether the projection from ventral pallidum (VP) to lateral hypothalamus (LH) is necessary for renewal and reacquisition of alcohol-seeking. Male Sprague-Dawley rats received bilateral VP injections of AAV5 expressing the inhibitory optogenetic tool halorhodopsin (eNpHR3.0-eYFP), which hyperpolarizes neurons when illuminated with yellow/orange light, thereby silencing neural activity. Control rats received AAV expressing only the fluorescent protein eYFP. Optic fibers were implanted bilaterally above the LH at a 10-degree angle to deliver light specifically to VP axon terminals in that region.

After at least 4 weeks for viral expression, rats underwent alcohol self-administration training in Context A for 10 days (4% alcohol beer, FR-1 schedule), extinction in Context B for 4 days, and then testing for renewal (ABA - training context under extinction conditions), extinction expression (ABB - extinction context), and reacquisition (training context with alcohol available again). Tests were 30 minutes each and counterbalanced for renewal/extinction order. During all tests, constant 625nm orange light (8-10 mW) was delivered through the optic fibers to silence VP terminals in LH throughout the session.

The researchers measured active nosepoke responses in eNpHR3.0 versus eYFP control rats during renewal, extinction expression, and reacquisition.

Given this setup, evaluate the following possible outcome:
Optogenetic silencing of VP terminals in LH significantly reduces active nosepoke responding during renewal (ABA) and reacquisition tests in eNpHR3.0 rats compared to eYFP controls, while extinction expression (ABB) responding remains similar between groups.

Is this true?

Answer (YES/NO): NO